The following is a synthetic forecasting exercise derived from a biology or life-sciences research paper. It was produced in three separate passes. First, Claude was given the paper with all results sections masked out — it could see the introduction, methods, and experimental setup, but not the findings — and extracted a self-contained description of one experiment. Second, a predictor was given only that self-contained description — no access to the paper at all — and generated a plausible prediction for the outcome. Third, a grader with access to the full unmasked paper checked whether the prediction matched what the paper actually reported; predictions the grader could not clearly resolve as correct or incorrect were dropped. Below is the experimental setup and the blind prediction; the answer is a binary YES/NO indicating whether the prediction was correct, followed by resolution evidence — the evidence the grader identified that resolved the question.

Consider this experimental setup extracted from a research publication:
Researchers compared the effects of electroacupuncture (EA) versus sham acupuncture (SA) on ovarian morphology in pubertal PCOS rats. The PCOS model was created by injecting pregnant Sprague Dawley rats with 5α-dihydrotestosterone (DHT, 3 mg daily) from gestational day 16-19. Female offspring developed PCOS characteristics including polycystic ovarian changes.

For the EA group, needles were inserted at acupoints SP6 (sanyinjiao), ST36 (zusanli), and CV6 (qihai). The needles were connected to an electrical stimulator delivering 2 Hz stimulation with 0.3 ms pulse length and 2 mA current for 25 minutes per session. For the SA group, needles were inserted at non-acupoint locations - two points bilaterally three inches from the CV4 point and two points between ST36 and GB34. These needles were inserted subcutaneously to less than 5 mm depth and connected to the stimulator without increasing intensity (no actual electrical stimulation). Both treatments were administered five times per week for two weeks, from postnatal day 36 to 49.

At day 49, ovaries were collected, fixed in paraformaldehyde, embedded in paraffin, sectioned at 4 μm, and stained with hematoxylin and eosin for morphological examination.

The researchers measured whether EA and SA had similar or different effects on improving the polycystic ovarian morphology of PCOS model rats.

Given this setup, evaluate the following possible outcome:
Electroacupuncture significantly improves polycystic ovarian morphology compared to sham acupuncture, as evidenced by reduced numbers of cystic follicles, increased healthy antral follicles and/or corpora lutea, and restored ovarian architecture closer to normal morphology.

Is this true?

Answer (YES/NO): YES